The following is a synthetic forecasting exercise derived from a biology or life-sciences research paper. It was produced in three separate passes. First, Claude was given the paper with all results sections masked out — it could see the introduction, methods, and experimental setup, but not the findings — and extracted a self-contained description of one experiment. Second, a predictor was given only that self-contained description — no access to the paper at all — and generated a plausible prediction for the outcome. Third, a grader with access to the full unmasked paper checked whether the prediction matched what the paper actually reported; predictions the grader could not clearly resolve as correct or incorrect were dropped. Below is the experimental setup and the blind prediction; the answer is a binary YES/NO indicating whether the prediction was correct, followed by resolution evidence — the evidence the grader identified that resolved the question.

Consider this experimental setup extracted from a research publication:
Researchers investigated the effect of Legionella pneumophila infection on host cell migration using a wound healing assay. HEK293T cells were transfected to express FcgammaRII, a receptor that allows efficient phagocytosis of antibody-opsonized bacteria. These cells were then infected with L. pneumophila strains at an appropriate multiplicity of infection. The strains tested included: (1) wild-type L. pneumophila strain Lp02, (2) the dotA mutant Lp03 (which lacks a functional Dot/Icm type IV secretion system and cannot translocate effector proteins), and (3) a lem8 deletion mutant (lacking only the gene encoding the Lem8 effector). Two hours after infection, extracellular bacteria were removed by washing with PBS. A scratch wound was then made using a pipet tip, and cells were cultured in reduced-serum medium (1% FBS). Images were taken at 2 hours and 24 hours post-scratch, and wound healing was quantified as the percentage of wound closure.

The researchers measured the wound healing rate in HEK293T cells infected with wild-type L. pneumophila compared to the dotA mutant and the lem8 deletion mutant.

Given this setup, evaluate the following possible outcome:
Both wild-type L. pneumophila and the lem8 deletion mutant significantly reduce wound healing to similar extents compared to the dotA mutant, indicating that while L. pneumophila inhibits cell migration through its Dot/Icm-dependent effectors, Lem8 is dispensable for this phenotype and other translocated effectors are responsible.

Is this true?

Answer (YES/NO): NO